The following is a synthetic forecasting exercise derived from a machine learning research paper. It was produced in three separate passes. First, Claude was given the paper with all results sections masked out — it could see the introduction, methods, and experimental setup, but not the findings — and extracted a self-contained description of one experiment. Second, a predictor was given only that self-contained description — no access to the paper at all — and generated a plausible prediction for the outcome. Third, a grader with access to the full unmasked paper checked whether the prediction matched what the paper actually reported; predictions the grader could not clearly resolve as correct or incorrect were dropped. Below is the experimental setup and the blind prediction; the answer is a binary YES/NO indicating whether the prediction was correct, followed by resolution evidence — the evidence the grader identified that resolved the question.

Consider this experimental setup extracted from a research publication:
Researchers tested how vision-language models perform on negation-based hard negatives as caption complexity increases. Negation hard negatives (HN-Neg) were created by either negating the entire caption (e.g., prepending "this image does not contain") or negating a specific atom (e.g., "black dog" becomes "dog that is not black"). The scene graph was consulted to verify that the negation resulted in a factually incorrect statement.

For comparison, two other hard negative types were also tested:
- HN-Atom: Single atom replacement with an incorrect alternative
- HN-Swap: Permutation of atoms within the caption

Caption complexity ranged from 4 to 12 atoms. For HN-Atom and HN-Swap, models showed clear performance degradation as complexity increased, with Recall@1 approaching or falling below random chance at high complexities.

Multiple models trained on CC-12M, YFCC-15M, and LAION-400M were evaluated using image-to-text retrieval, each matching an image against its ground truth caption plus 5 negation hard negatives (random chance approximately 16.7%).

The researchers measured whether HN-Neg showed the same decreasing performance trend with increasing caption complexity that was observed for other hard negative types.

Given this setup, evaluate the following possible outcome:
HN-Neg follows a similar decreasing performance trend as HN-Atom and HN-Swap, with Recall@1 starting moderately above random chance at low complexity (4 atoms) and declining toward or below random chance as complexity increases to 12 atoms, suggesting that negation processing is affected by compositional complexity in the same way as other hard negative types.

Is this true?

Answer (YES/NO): NO